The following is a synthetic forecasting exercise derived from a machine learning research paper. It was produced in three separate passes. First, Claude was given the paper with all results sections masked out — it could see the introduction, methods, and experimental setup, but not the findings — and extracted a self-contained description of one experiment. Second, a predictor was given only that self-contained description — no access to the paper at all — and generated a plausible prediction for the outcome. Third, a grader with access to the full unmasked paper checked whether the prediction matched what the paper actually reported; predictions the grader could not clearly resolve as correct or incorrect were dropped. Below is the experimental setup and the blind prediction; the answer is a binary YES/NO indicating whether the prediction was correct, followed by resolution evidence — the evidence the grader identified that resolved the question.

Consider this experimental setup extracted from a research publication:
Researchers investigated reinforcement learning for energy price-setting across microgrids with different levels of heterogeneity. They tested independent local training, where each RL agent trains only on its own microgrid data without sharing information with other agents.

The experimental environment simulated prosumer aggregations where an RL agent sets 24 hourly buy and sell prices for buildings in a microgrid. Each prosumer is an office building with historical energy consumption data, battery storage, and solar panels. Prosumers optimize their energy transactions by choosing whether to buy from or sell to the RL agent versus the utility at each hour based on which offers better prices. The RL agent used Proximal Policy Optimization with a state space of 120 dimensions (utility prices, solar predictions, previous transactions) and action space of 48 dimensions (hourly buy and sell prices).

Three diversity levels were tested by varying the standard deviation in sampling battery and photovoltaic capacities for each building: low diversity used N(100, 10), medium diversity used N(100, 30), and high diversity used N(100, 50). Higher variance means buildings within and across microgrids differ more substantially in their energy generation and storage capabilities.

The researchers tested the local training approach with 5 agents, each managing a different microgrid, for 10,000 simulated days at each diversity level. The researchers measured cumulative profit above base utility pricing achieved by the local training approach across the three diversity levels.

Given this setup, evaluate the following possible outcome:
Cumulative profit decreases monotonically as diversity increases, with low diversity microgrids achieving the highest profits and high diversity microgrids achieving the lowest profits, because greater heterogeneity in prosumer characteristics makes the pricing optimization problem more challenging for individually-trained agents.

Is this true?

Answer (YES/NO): YES